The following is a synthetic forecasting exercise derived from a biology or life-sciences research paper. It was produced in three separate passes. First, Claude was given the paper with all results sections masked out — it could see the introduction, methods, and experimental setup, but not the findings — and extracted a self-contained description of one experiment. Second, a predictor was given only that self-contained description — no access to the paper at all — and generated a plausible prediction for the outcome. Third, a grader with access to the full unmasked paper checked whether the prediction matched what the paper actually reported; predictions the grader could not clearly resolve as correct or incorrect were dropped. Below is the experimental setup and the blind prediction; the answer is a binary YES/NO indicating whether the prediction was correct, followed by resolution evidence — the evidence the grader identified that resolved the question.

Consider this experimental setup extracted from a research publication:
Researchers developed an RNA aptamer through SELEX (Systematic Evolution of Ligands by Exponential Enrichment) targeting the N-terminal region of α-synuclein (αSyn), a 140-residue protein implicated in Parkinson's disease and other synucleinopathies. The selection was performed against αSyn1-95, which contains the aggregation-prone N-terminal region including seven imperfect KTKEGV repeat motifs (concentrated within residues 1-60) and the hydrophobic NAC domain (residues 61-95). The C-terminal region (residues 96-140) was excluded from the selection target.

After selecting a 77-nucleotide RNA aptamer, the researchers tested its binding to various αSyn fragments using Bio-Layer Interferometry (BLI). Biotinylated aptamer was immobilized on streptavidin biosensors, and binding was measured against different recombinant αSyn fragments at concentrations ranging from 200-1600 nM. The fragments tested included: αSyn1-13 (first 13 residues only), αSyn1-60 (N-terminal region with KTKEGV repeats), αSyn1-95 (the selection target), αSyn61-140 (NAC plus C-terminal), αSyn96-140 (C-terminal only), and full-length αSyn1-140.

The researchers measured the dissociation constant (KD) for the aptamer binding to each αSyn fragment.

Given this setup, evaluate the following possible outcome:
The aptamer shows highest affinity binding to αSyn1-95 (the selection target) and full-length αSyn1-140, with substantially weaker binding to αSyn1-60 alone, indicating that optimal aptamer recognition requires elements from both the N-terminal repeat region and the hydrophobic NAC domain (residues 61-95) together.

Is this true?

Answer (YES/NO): NO